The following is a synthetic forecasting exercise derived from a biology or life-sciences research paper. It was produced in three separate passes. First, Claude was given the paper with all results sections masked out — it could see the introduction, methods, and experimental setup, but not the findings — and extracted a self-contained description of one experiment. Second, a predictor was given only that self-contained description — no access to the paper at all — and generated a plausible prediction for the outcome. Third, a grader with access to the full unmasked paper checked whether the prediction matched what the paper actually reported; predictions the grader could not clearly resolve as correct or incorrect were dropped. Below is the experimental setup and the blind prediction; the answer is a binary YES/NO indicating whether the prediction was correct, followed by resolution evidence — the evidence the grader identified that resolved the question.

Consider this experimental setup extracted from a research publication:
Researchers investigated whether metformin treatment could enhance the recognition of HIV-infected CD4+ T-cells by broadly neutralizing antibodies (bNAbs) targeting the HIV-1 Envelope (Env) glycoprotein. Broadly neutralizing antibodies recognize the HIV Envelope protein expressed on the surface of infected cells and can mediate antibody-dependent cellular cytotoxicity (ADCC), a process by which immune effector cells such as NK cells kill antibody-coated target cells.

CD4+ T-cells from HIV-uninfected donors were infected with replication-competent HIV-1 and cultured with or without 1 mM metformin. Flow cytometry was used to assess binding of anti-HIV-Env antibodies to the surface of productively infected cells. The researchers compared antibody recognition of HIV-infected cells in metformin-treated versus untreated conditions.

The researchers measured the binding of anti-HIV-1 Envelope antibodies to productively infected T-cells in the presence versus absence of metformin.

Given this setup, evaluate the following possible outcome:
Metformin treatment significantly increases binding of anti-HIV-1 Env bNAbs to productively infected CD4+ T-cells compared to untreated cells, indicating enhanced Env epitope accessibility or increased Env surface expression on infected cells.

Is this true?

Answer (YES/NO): NO